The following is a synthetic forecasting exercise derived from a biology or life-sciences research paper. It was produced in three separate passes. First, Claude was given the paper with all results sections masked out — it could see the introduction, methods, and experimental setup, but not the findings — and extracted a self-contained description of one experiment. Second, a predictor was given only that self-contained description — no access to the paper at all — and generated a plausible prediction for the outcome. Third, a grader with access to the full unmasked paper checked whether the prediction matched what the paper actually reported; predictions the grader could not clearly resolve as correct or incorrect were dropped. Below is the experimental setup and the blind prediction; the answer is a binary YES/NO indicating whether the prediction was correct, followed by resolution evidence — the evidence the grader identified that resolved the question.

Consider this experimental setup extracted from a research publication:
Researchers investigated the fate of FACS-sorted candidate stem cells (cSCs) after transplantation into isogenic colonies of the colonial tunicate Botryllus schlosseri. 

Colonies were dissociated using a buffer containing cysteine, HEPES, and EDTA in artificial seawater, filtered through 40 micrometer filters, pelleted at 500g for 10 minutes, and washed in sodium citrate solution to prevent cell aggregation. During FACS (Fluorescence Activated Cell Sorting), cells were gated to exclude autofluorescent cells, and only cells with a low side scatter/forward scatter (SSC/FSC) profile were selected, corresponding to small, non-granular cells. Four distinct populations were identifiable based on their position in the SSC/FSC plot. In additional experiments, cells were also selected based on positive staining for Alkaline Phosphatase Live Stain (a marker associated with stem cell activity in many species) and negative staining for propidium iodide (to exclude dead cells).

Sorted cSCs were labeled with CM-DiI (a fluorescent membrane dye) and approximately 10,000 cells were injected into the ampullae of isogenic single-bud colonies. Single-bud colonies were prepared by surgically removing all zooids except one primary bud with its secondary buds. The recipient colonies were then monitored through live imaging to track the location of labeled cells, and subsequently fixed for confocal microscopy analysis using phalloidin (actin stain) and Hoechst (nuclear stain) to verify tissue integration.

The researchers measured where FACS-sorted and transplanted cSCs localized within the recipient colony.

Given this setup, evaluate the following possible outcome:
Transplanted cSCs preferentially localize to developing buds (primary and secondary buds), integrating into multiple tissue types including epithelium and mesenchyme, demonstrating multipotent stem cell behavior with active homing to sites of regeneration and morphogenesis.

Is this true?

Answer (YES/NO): YES